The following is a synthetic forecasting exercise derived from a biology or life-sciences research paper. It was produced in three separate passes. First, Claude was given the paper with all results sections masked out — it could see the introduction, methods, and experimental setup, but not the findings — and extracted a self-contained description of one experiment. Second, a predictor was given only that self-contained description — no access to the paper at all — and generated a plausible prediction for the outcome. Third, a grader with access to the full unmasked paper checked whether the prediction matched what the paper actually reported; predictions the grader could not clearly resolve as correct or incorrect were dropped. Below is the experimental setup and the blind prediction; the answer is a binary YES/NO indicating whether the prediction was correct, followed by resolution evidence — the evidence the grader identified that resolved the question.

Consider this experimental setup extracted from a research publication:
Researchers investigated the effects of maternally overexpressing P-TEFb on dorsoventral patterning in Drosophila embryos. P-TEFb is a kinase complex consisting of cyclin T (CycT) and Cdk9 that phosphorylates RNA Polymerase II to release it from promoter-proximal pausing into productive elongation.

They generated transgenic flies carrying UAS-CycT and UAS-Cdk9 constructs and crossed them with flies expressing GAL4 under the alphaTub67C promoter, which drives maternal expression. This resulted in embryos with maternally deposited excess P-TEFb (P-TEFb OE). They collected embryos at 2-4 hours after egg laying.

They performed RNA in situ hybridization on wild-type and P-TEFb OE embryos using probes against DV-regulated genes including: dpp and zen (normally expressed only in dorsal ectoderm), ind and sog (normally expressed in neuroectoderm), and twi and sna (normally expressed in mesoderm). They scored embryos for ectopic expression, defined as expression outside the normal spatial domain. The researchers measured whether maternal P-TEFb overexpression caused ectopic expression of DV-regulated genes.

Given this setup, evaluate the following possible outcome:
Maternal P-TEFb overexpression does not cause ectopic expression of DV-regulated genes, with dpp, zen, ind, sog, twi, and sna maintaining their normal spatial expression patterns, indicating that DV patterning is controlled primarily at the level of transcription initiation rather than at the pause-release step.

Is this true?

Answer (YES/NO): NO